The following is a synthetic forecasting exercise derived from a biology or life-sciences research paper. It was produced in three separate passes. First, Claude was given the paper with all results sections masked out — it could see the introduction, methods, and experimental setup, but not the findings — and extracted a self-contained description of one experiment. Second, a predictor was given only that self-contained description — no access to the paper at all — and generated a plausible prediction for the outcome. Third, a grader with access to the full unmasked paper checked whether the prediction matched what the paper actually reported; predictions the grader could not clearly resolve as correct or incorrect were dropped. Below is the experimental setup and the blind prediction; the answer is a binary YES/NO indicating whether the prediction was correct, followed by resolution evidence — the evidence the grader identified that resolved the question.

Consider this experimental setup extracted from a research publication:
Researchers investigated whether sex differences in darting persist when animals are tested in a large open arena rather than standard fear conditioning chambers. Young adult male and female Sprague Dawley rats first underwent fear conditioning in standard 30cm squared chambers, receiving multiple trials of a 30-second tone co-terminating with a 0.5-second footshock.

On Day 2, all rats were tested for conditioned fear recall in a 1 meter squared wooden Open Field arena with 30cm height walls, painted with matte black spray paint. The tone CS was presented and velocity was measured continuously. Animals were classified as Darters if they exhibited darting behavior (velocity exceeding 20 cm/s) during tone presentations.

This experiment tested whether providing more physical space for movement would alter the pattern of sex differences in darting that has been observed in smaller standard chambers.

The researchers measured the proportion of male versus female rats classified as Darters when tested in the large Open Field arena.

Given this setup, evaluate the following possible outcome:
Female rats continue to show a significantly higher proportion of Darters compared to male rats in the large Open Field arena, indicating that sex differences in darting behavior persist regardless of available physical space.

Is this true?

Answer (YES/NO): YES